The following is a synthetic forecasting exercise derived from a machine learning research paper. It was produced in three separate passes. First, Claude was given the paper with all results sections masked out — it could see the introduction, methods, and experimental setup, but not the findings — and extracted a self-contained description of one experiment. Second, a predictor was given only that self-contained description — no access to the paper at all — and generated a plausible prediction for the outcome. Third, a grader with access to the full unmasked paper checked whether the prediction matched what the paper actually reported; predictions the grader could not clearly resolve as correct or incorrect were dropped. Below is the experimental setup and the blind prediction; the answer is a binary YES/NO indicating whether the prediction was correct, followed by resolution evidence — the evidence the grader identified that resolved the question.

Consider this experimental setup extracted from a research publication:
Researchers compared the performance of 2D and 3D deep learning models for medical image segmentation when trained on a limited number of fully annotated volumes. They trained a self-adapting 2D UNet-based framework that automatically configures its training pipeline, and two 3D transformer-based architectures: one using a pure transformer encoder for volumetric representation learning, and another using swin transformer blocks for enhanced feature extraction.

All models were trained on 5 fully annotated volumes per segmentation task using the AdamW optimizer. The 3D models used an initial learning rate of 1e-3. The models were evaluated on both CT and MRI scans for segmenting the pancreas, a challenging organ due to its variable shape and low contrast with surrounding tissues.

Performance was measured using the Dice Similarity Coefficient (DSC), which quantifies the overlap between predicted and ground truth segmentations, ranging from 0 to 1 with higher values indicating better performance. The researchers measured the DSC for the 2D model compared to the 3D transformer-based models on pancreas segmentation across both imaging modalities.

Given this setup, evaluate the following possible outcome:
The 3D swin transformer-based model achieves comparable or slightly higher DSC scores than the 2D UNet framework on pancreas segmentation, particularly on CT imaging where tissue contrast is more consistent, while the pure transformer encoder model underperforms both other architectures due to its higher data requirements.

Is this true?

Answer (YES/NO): NO